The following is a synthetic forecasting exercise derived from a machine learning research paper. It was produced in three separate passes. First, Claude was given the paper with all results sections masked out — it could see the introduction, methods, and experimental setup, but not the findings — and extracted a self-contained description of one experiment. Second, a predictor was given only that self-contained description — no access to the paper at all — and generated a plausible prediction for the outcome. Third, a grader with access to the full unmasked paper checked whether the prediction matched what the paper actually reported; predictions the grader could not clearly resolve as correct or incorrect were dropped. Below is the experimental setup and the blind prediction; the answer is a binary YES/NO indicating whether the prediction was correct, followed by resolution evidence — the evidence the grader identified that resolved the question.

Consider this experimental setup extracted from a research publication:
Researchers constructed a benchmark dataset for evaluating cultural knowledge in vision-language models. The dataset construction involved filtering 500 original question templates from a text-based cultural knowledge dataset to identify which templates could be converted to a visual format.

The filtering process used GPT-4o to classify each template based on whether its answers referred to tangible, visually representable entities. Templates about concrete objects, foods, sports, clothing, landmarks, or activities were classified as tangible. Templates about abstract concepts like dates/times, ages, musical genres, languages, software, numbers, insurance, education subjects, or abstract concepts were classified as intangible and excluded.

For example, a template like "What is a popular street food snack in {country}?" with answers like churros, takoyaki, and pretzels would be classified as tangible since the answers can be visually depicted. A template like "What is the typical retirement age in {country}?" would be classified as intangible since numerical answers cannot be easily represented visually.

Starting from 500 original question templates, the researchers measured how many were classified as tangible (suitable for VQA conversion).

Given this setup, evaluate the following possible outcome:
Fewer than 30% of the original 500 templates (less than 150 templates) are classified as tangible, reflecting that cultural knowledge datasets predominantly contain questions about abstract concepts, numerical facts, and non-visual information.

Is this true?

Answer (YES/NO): NO